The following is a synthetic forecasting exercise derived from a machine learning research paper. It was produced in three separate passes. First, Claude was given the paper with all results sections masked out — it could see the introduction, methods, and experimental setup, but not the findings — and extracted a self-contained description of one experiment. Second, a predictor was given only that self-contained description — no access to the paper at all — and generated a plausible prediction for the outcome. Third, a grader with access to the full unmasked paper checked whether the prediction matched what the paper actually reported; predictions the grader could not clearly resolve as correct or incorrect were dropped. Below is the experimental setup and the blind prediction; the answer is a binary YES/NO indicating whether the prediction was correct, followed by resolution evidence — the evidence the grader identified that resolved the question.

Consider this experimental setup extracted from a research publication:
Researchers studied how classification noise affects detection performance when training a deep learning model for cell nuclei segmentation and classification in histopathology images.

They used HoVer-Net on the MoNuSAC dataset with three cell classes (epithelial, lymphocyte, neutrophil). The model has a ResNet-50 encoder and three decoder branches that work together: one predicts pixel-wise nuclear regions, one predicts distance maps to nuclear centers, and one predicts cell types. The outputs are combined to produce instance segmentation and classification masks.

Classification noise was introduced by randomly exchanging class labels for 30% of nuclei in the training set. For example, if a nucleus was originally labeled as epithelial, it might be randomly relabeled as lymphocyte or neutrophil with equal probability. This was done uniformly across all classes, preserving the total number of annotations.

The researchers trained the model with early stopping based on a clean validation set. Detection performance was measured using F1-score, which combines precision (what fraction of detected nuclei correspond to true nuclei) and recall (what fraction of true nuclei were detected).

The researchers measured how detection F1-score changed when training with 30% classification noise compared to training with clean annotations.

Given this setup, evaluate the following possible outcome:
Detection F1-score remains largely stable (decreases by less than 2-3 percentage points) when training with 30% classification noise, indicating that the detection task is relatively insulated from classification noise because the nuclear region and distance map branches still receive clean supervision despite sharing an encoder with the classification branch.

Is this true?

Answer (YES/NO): NO